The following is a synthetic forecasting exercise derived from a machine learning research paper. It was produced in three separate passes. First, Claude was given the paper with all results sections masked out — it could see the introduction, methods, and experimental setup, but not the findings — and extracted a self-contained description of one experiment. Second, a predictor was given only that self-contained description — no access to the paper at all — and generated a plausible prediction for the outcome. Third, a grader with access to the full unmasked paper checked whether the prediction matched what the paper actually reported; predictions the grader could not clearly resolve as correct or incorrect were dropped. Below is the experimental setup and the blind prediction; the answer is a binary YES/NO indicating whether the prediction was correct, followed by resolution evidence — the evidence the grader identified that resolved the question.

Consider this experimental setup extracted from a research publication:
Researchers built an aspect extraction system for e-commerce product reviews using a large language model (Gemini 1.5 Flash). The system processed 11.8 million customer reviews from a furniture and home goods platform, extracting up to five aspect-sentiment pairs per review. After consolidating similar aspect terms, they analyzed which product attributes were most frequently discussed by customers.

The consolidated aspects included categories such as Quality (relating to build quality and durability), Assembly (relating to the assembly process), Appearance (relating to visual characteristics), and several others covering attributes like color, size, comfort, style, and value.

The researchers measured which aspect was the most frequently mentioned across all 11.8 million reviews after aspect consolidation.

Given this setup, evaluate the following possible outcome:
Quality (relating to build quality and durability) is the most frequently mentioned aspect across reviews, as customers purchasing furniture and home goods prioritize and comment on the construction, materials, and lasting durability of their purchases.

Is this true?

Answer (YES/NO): YES